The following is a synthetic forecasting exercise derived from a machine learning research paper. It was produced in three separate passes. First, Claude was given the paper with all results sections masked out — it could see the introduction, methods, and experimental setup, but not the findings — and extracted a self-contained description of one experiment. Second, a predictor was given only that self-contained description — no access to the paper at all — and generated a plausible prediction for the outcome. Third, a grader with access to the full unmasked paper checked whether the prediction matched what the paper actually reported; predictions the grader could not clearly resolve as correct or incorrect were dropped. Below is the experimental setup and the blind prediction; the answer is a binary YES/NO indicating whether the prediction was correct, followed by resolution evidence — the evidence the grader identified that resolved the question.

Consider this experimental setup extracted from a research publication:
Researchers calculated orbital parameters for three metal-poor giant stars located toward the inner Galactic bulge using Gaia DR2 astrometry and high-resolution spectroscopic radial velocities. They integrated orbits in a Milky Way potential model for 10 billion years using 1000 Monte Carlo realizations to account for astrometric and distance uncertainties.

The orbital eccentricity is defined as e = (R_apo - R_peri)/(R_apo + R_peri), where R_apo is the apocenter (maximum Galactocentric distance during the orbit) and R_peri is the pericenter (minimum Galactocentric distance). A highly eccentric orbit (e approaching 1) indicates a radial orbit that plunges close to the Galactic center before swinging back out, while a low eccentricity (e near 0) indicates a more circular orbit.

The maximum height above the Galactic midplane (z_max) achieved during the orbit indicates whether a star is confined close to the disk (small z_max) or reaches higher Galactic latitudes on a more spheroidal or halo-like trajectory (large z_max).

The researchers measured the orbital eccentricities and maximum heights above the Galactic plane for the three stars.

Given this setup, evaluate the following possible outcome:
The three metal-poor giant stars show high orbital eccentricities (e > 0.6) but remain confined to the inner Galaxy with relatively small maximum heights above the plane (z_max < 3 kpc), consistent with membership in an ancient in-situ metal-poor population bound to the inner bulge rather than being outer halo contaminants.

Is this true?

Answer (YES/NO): YES